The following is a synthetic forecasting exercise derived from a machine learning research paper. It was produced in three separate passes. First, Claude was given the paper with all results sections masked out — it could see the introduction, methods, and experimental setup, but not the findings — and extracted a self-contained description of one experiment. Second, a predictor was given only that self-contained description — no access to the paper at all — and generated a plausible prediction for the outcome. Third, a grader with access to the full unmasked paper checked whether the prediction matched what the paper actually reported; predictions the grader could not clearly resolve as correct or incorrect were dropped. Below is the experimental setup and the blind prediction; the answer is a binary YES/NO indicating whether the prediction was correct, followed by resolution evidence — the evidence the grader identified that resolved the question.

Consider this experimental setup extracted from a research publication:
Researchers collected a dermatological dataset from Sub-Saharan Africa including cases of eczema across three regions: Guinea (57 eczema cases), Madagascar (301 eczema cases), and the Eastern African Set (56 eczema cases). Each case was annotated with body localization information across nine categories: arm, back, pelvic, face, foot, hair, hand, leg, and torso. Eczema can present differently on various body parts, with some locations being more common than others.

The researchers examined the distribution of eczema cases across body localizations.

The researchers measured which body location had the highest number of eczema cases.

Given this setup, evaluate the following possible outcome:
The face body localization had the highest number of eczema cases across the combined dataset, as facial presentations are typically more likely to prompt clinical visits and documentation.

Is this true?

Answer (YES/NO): YES